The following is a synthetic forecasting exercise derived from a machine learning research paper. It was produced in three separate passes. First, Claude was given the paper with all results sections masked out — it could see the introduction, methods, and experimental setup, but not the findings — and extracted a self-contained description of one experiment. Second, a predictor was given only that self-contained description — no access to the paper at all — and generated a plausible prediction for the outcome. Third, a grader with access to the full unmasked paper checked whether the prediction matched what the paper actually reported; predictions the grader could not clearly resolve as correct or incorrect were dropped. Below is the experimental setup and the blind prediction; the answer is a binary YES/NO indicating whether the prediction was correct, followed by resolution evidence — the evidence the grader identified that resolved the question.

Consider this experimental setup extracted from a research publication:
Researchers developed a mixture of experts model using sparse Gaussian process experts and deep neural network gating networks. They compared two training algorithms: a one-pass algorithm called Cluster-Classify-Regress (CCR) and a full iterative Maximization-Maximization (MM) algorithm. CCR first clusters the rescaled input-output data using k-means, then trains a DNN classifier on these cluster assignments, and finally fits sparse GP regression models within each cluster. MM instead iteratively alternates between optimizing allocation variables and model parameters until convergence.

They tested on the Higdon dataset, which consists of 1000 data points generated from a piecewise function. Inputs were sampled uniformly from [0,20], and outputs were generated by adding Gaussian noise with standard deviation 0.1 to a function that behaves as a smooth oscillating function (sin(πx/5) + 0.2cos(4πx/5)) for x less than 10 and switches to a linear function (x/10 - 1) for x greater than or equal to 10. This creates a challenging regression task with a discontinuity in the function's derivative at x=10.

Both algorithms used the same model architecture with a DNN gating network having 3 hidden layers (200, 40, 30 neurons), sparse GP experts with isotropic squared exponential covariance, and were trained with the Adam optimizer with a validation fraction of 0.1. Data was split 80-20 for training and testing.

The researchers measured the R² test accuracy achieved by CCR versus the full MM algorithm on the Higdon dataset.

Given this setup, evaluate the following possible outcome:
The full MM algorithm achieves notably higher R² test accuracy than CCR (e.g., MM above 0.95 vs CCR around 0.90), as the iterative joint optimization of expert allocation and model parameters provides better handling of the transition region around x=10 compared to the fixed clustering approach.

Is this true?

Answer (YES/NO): NO